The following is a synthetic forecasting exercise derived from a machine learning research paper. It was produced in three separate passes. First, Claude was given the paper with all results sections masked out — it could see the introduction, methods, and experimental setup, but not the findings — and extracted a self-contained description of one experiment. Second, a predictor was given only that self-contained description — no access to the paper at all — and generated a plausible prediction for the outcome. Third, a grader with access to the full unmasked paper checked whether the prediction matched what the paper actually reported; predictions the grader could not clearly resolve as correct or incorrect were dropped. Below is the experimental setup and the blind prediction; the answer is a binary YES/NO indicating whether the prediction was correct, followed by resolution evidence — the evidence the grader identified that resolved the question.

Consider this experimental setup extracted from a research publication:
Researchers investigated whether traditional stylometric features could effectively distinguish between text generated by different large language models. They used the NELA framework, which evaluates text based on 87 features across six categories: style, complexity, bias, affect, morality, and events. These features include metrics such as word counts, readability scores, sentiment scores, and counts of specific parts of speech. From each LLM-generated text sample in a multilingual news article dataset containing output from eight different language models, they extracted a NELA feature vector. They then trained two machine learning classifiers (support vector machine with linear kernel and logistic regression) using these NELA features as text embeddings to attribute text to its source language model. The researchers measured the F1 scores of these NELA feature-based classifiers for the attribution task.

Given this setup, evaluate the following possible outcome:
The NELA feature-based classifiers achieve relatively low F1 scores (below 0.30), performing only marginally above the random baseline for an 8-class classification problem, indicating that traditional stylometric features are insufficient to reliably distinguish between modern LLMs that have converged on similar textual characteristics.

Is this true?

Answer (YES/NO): NO